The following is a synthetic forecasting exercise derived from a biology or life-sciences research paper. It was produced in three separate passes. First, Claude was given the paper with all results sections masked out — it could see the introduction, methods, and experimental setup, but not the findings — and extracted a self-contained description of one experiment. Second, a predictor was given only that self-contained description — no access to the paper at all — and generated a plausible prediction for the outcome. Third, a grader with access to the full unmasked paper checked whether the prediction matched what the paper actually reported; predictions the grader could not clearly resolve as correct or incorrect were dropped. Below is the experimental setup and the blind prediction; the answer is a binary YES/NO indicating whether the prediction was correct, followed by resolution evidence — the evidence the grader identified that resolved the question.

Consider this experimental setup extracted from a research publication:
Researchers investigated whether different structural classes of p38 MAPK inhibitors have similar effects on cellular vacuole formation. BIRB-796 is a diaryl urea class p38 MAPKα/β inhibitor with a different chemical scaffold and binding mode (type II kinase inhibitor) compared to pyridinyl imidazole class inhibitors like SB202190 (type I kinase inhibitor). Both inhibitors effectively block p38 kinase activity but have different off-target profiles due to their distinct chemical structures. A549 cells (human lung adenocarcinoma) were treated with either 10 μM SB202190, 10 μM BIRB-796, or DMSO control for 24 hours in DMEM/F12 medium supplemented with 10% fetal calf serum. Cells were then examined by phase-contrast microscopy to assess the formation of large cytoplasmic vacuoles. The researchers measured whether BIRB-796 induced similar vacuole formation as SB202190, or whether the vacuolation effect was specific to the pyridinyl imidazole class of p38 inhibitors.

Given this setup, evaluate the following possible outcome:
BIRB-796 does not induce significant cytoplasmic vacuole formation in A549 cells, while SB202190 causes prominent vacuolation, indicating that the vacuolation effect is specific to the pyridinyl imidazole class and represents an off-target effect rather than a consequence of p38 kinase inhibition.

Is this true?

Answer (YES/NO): YES